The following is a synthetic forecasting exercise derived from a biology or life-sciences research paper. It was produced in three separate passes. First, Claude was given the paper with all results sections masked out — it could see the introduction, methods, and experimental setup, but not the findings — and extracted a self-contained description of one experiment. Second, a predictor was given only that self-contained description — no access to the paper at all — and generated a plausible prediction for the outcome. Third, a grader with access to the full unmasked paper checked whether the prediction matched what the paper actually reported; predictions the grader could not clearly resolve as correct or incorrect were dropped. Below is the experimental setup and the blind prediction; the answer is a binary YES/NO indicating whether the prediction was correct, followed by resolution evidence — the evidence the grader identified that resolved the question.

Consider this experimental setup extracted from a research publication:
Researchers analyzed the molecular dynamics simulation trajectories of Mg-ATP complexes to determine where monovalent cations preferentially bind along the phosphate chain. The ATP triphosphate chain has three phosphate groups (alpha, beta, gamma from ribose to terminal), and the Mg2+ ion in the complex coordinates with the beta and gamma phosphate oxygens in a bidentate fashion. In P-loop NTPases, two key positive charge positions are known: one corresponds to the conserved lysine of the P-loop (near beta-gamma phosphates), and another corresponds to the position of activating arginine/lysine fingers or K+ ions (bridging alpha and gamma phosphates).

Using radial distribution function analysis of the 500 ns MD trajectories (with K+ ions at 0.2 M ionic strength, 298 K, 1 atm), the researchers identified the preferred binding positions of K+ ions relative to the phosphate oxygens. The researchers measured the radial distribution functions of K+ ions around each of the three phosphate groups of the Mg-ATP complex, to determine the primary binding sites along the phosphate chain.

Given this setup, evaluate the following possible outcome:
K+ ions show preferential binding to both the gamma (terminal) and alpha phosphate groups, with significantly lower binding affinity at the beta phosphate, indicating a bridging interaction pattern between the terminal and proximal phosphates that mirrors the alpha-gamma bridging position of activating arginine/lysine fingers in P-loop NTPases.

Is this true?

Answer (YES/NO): NO